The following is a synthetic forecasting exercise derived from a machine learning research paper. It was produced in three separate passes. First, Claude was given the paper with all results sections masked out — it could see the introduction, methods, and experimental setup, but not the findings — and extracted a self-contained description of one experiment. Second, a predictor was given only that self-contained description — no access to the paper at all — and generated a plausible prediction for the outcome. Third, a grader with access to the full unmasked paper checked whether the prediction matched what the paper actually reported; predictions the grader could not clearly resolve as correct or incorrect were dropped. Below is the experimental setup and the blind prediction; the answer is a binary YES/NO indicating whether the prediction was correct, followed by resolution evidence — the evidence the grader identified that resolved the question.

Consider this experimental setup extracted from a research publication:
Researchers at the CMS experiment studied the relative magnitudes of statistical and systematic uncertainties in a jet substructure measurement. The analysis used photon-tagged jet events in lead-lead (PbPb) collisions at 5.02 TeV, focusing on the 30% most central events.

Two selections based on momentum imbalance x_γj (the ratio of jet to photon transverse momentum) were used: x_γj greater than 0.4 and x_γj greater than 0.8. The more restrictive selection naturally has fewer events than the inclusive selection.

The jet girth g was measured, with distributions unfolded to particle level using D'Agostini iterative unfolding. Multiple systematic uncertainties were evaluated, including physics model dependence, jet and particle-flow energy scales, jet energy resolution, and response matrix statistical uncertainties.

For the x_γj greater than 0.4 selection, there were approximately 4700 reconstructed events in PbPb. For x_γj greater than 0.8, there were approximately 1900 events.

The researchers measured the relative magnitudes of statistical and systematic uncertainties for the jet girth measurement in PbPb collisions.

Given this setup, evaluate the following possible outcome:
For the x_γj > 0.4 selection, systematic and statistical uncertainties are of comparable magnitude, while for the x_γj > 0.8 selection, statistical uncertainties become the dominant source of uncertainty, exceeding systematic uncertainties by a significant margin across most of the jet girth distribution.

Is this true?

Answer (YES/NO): NO